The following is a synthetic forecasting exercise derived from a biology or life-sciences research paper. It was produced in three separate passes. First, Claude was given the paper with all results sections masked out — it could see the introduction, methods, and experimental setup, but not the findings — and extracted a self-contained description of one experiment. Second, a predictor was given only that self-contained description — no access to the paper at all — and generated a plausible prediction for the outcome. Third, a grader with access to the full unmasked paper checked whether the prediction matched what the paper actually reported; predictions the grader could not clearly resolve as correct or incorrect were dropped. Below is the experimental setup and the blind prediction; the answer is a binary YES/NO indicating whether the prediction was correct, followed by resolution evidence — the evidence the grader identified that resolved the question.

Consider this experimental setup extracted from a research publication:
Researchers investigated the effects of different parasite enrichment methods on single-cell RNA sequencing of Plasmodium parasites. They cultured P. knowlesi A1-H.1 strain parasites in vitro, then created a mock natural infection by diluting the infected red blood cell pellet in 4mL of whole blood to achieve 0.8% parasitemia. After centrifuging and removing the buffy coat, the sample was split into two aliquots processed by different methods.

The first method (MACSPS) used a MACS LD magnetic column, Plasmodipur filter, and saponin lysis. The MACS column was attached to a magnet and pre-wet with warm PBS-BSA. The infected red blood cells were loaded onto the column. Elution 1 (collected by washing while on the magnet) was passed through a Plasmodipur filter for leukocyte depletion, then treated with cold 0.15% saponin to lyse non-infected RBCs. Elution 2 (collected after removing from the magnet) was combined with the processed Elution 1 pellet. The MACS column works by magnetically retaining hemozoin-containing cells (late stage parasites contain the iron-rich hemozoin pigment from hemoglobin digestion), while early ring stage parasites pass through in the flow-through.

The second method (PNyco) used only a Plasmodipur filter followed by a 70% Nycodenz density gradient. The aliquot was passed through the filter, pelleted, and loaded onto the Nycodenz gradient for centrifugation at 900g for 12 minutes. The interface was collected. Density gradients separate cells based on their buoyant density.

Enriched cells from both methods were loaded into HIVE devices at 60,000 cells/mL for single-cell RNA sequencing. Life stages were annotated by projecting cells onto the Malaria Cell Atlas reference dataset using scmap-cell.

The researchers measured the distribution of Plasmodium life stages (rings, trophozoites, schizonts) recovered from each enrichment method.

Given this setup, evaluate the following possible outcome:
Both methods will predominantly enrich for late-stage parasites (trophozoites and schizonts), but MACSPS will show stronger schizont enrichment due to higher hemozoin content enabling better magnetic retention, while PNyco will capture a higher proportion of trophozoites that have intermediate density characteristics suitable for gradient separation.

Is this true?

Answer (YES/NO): NO